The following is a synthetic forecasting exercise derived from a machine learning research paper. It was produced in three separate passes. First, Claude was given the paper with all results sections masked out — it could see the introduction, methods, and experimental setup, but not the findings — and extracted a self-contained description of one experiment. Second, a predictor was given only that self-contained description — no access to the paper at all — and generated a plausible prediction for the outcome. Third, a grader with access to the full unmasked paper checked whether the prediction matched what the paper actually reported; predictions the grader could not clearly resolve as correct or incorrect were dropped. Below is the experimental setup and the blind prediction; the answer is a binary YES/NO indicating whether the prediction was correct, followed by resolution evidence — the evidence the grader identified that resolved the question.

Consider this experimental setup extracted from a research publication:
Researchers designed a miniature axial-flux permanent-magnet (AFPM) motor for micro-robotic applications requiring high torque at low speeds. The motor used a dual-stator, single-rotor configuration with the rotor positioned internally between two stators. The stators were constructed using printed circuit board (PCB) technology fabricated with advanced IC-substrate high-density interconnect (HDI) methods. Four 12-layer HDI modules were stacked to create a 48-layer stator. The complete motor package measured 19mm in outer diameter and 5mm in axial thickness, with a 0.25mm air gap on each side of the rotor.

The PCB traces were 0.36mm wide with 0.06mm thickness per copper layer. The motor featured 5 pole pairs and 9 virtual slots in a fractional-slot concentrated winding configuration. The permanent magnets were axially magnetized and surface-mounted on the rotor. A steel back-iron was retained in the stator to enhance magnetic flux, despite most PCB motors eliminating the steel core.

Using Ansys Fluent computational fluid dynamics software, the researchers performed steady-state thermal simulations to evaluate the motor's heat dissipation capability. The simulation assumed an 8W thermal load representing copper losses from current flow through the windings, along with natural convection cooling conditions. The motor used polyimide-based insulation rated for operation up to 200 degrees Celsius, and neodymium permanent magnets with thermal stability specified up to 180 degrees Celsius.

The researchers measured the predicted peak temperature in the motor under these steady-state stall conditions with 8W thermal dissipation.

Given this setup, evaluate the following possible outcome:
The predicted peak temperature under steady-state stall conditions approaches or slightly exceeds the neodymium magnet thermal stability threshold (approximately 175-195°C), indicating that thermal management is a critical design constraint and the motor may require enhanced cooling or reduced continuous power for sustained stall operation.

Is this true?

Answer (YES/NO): NO